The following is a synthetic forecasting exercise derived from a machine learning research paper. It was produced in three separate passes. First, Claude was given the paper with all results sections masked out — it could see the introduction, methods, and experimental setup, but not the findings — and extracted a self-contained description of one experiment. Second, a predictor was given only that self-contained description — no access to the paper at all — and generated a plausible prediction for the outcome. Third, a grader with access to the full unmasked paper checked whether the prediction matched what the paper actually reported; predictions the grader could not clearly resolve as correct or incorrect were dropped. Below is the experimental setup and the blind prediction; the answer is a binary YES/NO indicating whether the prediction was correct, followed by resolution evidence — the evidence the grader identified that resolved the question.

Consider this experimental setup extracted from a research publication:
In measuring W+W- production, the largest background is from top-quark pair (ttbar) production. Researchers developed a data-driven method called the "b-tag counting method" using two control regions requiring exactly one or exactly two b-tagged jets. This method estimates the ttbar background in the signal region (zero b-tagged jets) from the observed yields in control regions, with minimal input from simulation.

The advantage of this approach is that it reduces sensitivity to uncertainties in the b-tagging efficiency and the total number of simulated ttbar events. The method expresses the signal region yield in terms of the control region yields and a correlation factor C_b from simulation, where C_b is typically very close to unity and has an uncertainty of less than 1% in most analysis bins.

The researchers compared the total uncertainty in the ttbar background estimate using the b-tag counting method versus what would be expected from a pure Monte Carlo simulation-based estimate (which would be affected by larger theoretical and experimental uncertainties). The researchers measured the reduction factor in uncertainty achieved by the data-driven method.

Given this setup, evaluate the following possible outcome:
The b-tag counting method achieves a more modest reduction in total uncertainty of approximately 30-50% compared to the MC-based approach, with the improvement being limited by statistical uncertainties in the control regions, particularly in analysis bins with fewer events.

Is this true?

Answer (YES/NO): NO